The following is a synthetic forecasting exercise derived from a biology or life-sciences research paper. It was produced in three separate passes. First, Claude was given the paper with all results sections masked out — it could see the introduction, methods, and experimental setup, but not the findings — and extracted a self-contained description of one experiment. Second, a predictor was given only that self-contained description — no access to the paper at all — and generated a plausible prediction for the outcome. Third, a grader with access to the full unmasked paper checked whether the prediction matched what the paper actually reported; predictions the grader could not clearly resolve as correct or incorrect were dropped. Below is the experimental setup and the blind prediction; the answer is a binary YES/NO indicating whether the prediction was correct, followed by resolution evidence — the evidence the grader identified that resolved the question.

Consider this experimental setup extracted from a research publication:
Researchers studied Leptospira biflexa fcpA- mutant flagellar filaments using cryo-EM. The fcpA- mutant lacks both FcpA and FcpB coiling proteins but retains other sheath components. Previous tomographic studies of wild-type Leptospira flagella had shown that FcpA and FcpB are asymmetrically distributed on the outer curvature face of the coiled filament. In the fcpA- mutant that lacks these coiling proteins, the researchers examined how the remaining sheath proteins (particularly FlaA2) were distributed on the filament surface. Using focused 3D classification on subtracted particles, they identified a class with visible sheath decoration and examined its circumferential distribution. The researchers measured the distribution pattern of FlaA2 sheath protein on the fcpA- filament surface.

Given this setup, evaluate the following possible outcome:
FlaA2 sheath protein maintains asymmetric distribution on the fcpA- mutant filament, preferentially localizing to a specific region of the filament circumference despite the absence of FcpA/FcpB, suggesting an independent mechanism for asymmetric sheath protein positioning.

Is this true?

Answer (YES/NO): YES